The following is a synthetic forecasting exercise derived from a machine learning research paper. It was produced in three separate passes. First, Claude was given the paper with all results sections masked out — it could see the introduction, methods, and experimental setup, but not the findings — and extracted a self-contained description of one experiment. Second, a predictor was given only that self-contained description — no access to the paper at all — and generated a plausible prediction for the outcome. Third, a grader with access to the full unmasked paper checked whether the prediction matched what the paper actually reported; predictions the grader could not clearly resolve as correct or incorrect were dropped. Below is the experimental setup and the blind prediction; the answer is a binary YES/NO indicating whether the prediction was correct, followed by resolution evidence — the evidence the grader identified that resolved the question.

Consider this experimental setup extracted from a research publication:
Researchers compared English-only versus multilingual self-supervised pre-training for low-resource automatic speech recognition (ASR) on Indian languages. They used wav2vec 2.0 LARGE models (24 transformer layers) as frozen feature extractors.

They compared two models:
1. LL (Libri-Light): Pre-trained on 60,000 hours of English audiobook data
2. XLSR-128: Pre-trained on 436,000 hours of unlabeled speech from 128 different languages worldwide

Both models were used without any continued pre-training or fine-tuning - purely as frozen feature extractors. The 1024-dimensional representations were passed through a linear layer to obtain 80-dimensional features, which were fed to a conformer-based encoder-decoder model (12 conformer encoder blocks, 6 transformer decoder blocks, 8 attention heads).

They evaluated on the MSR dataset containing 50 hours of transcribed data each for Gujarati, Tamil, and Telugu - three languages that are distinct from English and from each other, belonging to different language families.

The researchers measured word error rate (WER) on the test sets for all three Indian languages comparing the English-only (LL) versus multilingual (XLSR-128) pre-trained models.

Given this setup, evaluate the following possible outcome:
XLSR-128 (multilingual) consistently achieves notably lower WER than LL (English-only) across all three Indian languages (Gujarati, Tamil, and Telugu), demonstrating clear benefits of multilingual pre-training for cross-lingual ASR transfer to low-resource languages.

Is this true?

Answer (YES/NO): YES